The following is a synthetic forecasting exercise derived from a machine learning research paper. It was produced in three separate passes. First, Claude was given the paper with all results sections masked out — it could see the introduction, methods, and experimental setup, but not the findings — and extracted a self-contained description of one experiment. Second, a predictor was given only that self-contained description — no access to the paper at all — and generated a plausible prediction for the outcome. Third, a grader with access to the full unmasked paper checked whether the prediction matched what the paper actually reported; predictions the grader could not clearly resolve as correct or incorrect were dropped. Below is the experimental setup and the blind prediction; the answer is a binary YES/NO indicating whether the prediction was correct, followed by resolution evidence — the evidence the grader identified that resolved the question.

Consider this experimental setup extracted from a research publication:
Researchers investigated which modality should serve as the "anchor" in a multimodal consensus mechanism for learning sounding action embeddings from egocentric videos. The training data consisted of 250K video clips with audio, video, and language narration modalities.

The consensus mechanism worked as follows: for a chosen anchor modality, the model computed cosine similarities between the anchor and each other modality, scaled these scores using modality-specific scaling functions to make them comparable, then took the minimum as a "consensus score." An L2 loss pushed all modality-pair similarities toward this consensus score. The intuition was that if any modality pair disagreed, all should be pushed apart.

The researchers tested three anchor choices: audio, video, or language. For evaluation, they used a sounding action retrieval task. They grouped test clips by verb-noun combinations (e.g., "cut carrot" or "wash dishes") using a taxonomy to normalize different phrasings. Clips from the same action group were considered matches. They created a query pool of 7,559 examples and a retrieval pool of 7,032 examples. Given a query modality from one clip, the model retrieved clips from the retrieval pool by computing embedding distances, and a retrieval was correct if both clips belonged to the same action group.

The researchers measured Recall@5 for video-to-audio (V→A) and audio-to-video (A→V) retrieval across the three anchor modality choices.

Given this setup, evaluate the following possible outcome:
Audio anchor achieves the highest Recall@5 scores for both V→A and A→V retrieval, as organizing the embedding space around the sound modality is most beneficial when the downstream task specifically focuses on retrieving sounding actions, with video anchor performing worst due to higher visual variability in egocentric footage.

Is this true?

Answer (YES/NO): NO